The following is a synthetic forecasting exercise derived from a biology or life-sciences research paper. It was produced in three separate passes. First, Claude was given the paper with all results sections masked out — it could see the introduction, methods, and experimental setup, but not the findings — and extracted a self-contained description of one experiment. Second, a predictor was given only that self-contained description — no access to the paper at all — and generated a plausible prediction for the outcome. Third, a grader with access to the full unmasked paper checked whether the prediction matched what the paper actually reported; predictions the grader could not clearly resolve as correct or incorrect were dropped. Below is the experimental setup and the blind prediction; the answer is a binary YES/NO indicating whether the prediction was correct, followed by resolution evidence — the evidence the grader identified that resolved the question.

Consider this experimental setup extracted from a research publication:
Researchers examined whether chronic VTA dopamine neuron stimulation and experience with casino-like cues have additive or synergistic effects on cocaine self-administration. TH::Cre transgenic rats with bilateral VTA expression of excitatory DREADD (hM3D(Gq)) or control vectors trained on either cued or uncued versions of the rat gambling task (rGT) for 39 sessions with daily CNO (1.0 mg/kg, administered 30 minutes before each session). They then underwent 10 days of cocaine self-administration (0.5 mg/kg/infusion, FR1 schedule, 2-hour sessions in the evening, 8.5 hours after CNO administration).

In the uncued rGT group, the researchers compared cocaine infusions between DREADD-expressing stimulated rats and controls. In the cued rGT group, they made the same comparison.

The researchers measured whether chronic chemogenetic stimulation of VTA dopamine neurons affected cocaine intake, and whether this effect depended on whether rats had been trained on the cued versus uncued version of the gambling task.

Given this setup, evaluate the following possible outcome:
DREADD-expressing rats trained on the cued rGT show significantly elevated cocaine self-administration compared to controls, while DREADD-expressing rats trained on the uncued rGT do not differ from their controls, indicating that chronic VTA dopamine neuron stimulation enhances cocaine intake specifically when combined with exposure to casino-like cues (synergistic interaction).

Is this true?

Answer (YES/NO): YES